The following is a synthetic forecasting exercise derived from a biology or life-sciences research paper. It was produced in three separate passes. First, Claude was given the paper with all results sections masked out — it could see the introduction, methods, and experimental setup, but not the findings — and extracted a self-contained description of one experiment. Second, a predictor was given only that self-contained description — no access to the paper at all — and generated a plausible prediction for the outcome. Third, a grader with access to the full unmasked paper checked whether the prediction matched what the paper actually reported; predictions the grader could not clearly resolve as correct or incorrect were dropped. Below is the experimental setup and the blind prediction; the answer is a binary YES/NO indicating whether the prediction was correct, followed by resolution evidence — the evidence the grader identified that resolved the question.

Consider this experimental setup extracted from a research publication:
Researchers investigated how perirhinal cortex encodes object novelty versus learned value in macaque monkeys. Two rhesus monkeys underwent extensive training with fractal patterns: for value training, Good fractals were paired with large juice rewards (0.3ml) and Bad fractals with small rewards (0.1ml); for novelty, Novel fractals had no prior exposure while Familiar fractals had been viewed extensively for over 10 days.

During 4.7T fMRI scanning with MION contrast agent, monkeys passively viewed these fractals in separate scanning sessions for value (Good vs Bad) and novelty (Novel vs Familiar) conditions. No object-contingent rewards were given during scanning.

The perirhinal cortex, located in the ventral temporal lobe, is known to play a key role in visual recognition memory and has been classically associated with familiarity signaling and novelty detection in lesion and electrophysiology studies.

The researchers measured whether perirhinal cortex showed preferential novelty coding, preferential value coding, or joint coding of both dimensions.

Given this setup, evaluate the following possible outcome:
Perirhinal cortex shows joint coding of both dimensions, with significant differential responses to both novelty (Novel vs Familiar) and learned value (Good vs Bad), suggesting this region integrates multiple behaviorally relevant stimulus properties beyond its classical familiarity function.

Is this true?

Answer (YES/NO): NO